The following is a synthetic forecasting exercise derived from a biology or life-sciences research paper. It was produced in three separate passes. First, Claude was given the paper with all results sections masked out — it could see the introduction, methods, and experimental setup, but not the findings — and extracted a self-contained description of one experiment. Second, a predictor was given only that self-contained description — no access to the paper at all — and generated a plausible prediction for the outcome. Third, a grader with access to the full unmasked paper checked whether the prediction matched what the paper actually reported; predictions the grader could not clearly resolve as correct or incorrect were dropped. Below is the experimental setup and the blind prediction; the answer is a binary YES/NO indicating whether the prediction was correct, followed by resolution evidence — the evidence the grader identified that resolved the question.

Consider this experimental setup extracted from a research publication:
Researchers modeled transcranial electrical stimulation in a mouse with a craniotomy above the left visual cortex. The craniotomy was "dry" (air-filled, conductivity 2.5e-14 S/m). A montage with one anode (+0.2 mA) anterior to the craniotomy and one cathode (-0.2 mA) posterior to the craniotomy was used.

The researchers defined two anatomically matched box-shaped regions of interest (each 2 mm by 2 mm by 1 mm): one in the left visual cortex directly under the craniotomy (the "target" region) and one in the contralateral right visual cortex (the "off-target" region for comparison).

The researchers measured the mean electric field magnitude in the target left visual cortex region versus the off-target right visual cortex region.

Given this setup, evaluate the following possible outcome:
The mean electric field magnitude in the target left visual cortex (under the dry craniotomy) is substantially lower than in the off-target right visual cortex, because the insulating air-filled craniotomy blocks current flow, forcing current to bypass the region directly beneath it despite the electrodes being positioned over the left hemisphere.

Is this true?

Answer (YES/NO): NO